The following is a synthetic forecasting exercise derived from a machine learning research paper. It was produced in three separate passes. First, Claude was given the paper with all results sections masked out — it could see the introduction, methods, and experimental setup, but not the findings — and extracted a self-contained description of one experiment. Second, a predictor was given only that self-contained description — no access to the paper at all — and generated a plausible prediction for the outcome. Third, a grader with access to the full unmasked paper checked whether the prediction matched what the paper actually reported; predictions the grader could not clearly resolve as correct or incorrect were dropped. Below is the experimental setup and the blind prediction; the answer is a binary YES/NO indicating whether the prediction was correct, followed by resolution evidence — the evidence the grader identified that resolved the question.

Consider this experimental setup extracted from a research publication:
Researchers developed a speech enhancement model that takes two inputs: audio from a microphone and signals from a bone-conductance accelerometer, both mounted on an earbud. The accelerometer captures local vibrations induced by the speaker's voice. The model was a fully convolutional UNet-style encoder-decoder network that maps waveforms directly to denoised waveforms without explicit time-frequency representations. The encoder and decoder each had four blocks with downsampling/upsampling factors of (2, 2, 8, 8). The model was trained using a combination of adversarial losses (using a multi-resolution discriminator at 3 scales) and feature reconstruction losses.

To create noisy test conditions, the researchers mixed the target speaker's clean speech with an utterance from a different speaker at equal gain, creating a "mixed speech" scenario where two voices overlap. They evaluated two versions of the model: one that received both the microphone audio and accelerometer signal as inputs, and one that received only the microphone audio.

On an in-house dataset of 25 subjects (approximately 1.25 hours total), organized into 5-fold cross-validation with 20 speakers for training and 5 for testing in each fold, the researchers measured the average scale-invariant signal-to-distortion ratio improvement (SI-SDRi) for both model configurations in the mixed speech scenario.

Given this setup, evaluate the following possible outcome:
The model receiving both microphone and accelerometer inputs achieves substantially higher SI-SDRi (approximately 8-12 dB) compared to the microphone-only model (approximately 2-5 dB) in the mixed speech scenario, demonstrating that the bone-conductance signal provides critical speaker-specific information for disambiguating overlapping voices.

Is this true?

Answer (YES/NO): NO